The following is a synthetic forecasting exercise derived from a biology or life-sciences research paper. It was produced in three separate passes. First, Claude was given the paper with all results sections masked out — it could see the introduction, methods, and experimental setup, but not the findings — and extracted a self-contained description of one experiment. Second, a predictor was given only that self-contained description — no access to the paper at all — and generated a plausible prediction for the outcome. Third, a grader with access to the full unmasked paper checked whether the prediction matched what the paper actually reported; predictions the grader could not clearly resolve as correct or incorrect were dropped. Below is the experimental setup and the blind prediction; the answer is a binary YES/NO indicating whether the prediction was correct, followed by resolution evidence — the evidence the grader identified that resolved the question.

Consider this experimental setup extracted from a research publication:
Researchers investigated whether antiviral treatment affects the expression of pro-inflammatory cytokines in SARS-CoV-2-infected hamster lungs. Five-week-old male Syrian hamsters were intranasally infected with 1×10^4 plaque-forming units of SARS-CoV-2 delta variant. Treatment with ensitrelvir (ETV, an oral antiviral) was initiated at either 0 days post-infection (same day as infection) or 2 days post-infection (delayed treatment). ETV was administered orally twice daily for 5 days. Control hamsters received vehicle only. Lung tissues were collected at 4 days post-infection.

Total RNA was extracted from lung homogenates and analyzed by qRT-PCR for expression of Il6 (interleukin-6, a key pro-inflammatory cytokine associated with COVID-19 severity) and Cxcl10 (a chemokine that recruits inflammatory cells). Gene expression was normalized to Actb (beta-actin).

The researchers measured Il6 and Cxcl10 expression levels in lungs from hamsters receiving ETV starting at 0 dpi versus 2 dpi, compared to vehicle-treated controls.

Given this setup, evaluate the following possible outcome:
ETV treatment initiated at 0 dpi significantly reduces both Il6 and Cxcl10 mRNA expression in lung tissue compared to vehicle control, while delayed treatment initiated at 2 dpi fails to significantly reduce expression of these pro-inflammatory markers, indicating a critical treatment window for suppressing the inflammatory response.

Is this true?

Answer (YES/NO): YES